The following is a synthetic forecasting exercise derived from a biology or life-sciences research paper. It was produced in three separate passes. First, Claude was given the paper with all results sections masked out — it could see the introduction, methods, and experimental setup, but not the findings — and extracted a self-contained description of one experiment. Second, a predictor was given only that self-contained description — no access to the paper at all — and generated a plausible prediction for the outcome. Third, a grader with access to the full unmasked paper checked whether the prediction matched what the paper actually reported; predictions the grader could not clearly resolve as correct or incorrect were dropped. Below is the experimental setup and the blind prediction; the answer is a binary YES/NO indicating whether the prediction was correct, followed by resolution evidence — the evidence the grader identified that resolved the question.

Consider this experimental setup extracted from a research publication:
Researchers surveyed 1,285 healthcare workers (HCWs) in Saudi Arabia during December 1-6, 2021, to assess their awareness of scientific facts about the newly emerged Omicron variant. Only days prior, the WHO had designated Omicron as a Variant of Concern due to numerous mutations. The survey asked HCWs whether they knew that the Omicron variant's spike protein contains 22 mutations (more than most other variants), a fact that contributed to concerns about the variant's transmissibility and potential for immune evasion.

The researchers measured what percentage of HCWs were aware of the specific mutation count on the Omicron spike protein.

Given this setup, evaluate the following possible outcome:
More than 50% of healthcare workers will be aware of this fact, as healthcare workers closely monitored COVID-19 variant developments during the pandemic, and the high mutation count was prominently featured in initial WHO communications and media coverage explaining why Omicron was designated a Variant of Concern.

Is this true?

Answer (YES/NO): NO